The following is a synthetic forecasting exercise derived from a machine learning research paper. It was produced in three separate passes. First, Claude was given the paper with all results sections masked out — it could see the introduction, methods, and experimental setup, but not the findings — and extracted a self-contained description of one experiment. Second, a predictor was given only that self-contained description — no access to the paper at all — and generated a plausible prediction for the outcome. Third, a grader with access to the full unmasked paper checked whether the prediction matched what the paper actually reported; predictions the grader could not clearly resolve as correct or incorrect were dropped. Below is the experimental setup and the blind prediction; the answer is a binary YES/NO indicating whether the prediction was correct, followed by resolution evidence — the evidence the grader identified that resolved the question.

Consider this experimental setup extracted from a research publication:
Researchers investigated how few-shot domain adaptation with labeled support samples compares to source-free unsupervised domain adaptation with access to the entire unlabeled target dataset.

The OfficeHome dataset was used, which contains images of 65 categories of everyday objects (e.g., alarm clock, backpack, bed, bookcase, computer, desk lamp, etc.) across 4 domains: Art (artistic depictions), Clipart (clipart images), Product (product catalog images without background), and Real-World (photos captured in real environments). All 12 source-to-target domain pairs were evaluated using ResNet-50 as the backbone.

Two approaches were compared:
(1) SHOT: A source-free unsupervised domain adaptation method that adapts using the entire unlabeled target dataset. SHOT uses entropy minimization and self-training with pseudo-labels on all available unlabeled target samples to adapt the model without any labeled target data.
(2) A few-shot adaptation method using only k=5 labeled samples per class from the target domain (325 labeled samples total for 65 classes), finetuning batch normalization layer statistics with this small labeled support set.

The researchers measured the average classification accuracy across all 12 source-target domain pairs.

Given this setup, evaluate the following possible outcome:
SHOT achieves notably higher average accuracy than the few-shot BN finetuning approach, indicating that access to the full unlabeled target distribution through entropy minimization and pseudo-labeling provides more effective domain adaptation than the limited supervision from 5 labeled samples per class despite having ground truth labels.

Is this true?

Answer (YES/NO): YES